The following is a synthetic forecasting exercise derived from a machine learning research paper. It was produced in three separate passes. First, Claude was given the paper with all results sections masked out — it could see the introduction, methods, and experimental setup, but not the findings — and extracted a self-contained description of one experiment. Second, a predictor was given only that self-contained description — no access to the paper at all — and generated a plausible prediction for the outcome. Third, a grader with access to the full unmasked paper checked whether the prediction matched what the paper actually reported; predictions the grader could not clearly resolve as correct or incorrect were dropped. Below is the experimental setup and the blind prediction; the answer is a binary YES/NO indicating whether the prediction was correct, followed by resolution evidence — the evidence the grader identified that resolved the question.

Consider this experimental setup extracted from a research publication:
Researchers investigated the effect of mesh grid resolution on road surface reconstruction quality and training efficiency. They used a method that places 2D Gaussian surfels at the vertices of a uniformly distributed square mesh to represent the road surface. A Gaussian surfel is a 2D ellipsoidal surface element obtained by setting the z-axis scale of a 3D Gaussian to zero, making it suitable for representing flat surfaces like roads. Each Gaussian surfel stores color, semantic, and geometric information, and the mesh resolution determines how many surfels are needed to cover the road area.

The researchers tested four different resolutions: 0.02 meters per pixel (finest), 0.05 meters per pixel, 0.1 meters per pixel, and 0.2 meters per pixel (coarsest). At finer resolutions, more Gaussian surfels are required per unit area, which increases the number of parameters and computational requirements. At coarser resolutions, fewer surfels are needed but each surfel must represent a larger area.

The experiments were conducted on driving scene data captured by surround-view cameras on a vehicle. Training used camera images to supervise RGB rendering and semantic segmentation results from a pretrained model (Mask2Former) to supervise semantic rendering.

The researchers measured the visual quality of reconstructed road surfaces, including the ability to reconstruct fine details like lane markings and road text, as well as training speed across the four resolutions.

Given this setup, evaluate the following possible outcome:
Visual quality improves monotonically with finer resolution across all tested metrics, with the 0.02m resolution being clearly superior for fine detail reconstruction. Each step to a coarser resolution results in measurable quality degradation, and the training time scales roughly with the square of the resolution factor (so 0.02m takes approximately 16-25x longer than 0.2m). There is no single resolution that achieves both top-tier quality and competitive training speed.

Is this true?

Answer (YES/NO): NO